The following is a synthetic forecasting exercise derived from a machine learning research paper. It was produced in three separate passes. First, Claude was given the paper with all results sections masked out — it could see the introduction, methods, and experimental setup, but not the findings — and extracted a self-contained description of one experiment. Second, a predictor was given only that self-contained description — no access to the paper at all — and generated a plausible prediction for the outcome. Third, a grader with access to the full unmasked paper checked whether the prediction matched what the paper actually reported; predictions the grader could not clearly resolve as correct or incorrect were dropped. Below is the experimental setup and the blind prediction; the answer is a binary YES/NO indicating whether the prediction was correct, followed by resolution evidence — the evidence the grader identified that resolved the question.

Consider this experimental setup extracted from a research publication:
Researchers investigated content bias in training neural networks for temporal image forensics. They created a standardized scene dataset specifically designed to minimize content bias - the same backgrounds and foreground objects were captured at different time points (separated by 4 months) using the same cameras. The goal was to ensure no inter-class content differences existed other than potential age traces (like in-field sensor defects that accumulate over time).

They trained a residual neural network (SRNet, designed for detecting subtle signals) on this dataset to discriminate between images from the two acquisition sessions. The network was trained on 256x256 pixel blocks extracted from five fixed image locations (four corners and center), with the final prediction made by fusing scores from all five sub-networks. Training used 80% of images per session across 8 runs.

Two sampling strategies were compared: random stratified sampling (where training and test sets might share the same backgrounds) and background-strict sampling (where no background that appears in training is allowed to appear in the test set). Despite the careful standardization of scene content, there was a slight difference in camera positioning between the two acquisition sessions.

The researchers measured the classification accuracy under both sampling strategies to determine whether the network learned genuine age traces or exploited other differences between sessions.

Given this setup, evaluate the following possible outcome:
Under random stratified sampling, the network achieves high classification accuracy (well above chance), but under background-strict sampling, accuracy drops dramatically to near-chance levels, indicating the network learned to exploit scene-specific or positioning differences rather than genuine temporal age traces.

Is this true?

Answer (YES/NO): NO